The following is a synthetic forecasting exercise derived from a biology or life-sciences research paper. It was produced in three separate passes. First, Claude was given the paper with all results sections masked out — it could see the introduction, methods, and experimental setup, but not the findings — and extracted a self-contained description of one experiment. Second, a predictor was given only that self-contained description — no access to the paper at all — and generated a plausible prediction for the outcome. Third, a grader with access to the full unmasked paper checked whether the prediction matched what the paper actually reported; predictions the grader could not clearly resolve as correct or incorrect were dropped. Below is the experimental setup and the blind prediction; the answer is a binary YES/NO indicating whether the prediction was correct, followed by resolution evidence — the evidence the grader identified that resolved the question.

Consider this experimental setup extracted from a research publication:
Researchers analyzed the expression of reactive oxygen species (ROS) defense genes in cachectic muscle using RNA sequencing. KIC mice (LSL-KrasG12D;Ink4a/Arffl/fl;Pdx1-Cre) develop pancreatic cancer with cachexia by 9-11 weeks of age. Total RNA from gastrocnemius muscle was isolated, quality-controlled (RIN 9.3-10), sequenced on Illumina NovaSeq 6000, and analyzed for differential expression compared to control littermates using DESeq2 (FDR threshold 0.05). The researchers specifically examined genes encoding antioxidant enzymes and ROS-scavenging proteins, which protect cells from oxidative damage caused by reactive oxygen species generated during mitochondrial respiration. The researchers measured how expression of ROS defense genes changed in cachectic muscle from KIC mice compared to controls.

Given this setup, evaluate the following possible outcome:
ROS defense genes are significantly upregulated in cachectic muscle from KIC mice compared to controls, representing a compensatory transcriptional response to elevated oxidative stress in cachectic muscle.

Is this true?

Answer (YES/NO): YES